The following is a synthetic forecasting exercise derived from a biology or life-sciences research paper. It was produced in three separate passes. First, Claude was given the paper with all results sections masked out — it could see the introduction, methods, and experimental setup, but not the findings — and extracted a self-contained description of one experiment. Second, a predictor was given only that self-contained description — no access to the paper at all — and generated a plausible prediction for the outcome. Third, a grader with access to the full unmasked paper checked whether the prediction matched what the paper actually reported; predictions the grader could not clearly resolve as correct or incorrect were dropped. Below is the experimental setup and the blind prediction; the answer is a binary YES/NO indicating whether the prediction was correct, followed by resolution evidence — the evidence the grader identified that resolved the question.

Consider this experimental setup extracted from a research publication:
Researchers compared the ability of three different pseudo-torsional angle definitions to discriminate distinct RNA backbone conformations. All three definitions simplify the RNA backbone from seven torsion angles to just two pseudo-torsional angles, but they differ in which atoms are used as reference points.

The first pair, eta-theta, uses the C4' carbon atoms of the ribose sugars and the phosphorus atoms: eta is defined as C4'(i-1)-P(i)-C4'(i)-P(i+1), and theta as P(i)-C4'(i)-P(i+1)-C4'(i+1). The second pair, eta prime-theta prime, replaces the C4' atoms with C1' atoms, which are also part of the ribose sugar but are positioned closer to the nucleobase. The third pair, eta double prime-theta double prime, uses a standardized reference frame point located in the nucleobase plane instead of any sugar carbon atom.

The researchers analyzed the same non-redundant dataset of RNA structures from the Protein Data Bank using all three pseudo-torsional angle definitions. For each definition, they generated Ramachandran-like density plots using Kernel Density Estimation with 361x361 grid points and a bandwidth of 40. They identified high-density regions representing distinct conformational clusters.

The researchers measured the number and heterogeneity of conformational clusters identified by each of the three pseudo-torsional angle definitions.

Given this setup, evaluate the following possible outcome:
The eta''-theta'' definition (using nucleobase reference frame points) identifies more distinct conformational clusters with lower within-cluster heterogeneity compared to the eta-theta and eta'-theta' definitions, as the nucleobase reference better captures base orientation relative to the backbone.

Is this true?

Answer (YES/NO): NO